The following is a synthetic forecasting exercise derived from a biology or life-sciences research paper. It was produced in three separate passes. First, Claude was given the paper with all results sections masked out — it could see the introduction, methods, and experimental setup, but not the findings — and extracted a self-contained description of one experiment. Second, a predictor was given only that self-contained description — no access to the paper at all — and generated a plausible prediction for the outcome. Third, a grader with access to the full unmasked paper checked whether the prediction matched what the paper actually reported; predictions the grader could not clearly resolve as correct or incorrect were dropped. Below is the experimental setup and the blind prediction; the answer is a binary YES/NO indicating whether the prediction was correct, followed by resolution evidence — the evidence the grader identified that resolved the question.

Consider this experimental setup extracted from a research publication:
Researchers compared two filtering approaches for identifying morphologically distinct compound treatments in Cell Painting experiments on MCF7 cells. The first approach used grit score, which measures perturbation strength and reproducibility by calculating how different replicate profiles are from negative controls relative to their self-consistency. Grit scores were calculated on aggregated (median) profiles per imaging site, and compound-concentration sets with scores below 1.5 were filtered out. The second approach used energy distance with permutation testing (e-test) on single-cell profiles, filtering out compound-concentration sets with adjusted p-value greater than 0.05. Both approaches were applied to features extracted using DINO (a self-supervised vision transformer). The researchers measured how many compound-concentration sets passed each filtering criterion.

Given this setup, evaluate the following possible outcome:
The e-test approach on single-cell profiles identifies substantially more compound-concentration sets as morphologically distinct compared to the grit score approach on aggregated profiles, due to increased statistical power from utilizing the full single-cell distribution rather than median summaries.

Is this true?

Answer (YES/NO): YES